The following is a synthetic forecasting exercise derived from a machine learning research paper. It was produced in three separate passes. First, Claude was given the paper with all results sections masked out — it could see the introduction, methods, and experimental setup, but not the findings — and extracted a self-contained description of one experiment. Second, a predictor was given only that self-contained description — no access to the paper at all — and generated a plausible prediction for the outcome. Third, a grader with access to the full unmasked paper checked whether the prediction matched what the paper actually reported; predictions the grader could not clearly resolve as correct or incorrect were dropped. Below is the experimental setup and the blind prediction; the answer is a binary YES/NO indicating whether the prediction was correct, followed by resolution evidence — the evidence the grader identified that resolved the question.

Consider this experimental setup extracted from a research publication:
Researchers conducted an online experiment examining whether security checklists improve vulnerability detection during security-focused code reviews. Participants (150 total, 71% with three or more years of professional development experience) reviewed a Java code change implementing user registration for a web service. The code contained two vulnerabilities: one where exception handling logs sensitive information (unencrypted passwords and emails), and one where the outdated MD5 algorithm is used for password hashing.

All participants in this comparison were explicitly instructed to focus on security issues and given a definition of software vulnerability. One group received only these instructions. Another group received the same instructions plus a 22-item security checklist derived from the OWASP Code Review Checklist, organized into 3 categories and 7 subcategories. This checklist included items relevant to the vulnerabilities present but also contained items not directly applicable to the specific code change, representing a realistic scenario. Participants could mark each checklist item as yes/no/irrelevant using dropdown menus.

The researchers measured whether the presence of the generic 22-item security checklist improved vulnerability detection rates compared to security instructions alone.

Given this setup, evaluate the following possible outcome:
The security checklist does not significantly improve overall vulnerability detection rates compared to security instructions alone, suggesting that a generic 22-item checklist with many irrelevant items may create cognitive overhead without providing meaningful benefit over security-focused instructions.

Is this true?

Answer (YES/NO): YES